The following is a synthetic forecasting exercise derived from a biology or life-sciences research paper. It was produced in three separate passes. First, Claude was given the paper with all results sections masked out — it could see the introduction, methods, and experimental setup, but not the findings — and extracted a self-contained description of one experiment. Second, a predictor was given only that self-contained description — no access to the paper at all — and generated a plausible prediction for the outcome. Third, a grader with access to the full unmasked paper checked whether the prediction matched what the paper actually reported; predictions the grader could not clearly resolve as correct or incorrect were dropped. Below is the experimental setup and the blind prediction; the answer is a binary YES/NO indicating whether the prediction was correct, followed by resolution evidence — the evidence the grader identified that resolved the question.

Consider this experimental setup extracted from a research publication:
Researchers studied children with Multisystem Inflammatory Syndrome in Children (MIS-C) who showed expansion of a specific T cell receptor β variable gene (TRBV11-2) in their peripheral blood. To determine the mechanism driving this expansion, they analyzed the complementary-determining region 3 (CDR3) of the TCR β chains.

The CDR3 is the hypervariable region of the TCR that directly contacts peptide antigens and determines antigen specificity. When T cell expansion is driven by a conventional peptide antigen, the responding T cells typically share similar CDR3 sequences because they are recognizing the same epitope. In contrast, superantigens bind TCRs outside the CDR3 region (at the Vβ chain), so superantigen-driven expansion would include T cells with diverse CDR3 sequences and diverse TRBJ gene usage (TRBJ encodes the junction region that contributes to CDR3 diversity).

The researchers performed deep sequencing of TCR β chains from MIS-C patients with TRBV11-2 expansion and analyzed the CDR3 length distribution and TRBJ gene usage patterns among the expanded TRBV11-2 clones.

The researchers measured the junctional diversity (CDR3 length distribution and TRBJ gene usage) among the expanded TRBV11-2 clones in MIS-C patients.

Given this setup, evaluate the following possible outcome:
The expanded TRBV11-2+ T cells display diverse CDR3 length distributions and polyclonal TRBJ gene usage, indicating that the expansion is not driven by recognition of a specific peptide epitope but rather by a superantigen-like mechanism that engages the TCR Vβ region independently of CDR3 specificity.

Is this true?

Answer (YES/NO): YES